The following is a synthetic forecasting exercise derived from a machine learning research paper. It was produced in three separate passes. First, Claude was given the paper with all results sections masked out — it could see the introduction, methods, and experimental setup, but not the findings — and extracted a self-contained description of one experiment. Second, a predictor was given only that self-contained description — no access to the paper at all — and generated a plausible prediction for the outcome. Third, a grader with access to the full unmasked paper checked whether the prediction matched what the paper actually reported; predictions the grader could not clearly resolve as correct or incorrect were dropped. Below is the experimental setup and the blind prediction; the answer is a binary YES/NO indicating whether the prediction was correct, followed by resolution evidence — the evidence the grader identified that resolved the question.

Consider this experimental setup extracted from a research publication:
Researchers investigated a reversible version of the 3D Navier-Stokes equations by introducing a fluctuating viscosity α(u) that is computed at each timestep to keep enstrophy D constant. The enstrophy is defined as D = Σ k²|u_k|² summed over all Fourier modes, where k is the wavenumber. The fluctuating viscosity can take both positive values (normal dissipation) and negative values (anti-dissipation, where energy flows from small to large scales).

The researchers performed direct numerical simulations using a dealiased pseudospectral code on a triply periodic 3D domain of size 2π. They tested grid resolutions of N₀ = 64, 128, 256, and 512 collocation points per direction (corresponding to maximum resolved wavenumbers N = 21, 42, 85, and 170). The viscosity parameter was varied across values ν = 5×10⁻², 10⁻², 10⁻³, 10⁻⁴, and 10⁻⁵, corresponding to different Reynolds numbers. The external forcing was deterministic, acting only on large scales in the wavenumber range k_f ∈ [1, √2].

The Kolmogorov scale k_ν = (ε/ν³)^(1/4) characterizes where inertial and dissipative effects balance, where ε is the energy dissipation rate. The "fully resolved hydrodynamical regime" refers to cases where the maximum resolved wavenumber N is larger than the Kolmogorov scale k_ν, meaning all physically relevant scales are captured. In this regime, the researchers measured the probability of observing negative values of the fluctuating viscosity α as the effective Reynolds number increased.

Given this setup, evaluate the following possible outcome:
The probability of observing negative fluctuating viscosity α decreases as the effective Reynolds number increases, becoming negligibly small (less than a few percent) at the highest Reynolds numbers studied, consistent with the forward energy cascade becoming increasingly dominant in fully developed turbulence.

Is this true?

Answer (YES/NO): YES